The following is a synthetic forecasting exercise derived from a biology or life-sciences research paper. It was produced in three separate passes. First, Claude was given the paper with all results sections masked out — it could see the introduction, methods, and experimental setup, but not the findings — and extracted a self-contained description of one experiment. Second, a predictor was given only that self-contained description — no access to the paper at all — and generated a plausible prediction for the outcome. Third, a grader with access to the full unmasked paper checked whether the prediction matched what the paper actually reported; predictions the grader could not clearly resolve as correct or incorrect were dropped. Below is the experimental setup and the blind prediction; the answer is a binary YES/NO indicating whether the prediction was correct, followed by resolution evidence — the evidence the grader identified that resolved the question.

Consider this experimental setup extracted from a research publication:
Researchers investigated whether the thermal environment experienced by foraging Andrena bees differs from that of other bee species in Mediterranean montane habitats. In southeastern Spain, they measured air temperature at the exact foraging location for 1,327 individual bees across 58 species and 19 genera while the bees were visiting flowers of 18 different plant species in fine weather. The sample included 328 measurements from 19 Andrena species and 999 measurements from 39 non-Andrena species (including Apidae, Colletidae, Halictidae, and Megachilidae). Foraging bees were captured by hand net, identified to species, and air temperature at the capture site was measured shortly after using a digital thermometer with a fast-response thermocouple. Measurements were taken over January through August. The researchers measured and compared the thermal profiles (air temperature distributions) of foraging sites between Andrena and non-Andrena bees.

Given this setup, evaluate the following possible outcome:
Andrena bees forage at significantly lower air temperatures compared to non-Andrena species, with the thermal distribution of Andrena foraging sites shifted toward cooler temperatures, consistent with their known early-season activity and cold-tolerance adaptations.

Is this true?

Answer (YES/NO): YES